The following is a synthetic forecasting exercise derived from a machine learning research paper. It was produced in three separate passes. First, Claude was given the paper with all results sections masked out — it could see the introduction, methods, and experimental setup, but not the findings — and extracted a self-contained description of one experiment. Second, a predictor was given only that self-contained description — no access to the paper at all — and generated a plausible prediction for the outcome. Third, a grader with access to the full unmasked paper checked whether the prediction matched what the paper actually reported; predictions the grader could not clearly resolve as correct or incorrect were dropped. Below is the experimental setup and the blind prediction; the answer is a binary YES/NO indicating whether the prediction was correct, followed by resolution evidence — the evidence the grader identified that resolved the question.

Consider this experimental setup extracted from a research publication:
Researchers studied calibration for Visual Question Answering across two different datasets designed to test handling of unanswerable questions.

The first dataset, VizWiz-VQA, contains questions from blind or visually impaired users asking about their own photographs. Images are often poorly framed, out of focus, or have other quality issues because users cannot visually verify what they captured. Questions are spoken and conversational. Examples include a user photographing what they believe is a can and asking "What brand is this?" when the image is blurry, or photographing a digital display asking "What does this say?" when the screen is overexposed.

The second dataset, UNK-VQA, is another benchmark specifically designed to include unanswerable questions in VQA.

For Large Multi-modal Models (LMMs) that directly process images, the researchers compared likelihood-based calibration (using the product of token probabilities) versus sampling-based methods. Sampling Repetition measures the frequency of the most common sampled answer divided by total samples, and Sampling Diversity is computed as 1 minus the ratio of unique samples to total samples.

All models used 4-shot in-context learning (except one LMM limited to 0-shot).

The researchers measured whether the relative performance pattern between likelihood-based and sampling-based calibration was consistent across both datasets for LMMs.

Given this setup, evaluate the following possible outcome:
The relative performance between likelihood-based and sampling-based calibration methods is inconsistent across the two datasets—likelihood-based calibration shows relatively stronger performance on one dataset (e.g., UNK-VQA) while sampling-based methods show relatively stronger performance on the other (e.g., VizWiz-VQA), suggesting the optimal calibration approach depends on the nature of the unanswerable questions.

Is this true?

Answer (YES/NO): NO